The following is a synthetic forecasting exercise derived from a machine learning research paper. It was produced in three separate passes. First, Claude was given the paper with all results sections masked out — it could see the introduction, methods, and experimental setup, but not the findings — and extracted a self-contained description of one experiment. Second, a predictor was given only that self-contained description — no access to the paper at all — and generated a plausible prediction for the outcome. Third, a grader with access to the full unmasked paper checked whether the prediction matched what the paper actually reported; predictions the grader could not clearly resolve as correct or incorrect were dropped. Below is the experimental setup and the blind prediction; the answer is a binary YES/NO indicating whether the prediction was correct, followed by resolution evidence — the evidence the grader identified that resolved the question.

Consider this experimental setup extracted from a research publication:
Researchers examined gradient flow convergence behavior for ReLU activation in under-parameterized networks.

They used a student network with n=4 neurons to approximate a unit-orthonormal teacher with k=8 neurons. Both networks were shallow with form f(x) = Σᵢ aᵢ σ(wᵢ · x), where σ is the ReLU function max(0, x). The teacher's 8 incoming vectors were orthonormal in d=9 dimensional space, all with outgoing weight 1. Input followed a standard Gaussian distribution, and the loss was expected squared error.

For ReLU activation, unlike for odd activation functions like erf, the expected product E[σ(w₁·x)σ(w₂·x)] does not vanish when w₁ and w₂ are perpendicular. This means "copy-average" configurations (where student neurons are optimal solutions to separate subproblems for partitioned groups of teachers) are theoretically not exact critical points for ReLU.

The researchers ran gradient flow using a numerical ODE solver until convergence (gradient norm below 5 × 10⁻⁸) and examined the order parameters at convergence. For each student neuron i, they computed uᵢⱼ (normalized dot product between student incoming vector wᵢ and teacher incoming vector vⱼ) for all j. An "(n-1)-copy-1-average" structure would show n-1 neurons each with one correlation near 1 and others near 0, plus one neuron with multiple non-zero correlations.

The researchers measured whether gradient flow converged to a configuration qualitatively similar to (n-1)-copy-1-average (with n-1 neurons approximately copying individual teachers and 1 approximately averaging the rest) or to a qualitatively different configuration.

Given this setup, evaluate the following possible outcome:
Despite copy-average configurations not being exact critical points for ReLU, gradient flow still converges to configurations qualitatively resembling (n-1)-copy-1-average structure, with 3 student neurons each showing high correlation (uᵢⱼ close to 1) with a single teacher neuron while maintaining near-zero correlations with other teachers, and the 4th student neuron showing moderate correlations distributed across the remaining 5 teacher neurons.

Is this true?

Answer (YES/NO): YES